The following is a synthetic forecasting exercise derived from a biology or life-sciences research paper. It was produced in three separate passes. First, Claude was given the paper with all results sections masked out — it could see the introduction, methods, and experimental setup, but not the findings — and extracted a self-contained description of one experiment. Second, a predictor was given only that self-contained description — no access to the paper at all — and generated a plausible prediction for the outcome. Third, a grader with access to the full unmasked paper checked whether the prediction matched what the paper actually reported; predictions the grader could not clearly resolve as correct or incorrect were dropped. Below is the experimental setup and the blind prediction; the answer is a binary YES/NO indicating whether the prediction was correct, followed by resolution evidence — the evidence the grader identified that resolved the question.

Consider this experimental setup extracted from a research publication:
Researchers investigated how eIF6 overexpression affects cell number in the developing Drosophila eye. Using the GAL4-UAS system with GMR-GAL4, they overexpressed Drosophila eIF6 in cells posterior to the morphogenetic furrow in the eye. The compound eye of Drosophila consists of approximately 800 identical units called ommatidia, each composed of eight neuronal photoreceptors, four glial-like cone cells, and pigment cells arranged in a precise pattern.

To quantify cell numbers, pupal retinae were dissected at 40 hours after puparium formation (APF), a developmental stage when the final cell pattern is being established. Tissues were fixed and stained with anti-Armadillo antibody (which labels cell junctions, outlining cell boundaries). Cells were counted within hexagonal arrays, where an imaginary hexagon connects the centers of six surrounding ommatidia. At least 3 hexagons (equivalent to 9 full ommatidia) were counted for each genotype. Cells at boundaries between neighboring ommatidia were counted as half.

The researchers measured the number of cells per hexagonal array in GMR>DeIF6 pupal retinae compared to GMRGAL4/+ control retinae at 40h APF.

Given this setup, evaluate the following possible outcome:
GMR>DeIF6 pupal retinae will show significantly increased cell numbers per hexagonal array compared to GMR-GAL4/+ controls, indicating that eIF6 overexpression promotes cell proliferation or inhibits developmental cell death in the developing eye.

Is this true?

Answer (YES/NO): YES